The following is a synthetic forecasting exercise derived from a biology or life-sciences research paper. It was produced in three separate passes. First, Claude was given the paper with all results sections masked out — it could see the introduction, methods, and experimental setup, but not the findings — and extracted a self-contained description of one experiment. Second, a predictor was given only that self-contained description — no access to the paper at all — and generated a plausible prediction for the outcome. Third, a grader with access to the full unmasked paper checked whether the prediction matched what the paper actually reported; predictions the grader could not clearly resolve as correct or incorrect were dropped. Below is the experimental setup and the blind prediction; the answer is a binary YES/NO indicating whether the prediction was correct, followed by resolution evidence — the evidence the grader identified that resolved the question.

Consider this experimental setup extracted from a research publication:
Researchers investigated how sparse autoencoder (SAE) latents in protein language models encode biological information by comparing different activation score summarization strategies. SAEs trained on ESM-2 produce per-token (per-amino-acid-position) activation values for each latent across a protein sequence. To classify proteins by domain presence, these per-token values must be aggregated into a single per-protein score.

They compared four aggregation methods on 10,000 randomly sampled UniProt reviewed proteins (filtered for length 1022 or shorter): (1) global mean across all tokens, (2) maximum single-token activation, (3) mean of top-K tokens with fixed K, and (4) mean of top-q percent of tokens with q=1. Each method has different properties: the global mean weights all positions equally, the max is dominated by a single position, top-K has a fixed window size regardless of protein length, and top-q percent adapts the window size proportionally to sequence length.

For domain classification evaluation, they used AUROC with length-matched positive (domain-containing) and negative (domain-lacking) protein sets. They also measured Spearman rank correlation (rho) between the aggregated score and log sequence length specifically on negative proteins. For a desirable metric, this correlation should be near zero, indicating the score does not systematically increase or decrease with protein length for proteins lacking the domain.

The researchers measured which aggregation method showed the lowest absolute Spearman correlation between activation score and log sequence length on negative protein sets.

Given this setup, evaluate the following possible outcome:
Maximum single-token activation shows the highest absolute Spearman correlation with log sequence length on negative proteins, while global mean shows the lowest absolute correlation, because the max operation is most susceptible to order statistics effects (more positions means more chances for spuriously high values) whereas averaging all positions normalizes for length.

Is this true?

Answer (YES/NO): NO